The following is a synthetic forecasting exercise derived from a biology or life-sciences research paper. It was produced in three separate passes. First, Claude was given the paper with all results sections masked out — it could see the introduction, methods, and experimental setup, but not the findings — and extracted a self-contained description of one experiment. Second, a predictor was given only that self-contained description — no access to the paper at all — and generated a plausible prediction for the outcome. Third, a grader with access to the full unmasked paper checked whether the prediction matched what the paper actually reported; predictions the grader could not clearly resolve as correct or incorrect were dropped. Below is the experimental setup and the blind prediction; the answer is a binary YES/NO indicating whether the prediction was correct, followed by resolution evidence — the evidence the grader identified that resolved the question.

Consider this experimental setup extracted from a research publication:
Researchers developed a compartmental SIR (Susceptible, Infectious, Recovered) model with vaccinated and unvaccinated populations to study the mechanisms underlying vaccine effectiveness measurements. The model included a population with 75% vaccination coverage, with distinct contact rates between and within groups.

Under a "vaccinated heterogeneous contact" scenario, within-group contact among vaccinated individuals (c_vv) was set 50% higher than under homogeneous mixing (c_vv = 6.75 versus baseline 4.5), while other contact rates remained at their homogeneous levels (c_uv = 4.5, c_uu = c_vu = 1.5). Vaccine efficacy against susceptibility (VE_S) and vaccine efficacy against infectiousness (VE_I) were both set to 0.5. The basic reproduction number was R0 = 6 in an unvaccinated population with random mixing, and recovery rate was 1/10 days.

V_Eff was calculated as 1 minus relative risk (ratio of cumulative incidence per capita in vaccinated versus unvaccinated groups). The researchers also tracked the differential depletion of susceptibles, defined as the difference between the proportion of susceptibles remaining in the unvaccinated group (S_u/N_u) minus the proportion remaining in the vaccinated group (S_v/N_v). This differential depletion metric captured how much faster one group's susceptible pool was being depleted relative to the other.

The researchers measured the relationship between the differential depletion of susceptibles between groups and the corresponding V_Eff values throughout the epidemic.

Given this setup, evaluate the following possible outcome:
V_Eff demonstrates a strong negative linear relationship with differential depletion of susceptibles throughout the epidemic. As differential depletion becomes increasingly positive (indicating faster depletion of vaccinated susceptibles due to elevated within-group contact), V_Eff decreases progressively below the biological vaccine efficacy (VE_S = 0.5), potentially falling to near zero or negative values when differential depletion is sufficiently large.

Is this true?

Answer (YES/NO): NO